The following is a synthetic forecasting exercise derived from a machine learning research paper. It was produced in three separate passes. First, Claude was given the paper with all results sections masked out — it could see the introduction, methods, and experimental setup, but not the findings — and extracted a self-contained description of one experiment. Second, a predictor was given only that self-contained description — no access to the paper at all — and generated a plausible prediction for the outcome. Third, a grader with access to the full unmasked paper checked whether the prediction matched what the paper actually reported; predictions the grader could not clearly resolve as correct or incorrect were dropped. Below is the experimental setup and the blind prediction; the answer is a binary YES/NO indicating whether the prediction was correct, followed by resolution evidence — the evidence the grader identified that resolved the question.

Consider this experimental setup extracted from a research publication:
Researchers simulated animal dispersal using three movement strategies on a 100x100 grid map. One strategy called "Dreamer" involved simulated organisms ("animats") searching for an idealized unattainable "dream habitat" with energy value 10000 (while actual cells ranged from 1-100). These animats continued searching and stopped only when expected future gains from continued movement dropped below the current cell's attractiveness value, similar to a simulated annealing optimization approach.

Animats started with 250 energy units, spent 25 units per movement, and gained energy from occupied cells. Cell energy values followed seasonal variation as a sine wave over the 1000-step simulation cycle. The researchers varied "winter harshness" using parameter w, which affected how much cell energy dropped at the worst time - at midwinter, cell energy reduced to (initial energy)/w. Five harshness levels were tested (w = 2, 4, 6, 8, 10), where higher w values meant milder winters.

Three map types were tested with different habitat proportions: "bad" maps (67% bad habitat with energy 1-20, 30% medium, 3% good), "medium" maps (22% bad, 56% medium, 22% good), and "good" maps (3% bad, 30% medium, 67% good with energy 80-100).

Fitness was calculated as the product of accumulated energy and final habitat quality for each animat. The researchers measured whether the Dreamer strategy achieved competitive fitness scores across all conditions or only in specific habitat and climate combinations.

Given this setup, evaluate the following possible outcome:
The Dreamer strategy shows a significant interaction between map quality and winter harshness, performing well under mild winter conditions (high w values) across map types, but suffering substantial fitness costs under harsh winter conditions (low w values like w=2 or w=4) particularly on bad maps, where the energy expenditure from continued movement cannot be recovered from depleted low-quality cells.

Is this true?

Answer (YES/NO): NO